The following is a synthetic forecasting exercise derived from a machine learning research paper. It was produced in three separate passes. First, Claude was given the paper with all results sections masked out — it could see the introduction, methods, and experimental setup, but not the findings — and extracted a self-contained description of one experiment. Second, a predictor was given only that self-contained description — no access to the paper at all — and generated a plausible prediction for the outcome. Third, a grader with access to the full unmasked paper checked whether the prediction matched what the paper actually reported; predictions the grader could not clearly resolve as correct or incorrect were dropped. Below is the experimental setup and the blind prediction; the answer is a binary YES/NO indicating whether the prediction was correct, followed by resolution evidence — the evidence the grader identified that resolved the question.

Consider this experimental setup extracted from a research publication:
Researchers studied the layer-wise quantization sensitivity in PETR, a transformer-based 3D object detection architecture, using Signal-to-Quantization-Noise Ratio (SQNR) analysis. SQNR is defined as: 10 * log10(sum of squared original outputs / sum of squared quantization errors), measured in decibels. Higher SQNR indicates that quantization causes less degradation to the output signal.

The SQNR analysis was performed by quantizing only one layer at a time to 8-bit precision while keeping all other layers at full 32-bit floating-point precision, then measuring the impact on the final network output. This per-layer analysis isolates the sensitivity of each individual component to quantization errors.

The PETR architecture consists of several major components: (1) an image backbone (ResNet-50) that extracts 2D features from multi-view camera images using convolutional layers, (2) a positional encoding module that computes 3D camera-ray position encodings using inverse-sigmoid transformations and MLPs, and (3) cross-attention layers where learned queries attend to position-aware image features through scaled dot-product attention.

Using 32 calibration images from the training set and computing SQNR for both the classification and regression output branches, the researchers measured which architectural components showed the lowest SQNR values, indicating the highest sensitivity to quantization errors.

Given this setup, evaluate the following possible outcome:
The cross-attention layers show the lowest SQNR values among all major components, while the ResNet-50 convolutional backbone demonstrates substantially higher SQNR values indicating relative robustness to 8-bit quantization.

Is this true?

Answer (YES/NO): NO